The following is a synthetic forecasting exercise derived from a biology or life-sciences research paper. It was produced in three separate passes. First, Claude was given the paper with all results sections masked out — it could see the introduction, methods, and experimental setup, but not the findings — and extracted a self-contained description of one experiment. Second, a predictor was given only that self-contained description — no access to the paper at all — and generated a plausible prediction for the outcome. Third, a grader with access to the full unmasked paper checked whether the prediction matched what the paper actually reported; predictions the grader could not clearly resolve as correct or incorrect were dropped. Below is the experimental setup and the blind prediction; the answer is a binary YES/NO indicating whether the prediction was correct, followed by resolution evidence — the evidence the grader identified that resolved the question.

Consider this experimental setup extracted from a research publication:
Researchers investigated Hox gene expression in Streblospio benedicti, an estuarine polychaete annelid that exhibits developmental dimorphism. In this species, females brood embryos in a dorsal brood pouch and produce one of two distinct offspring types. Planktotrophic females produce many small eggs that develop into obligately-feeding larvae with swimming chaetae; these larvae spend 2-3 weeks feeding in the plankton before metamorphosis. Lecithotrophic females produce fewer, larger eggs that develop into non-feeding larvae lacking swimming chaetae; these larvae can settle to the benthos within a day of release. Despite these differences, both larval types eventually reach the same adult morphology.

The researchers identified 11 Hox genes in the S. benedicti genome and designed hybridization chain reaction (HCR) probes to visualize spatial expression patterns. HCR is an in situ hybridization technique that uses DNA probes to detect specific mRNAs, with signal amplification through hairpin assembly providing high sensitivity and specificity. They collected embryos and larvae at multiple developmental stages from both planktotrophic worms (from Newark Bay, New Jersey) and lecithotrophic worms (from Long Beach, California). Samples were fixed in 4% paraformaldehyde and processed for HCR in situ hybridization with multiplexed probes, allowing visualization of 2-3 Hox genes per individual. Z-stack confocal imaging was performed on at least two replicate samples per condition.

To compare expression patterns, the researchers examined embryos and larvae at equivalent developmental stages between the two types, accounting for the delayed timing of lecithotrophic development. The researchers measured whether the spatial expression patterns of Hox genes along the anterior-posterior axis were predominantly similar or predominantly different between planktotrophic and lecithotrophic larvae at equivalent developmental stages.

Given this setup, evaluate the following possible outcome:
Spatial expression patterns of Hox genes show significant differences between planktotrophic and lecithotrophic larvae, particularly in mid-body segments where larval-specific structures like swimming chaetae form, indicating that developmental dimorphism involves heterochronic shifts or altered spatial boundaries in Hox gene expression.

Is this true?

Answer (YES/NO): NO